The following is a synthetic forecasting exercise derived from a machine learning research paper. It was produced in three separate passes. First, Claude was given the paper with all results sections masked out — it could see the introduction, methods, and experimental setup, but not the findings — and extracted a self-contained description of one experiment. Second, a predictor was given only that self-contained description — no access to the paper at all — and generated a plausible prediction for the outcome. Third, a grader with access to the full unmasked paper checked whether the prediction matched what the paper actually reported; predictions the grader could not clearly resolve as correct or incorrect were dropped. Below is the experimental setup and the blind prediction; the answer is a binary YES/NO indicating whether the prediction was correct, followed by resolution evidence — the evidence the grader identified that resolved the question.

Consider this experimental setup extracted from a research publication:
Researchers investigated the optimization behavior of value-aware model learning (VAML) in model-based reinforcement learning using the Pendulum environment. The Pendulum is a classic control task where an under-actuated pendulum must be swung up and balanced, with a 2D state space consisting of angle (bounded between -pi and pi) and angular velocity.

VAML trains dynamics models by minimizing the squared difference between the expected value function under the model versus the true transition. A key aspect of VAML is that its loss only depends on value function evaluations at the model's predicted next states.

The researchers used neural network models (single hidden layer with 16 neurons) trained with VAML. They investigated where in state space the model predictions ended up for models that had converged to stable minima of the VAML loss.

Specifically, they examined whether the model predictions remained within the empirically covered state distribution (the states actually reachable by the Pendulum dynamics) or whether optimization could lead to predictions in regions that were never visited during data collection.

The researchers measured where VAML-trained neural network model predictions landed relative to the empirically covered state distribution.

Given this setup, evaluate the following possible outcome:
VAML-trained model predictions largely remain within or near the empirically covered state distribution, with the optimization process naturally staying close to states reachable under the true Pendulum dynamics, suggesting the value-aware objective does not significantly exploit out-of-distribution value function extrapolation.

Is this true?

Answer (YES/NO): NO